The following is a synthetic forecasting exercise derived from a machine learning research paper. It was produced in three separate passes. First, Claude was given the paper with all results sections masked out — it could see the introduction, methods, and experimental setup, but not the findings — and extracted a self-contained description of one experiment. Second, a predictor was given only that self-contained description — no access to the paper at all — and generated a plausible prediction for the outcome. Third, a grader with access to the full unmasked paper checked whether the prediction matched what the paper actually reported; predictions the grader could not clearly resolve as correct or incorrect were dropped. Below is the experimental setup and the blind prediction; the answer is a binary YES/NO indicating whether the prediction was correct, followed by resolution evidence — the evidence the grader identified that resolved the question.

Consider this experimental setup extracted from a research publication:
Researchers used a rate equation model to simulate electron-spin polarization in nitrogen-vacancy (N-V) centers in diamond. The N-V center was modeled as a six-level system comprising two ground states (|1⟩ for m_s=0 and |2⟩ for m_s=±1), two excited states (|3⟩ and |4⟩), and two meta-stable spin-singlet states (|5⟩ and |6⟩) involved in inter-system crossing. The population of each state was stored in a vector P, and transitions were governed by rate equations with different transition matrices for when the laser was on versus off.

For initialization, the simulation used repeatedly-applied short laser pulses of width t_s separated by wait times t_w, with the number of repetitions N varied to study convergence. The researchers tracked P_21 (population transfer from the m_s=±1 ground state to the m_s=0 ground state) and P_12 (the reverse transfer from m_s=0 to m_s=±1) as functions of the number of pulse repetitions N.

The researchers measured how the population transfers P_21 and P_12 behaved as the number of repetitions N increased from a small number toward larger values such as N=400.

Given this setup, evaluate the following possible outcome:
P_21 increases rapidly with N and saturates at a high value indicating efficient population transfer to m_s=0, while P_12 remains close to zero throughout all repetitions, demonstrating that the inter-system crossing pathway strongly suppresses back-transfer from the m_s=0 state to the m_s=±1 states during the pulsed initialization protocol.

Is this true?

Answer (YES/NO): NO